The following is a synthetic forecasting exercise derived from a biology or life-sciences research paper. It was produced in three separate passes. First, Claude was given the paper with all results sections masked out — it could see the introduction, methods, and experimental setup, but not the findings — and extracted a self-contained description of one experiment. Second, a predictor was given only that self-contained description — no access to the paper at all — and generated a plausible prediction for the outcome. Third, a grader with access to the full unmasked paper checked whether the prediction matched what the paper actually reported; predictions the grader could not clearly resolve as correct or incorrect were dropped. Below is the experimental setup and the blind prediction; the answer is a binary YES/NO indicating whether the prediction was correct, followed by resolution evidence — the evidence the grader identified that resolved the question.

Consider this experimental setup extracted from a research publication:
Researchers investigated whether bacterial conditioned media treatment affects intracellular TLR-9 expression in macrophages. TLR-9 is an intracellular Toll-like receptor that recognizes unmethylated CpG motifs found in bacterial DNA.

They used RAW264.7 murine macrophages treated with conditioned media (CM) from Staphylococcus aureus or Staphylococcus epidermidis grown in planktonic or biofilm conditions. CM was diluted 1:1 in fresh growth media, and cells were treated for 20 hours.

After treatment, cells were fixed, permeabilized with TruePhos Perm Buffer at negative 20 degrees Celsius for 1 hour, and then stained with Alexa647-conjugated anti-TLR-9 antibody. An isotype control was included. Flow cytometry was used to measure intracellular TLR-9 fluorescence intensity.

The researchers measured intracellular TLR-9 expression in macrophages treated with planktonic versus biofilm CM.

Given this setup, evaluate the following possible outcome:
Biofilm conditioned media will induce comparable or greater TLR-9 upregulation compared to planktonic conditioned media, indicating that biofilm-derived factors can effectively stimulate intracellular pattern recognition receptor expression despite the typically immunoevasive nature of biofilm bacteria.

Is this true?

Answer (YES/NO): YES